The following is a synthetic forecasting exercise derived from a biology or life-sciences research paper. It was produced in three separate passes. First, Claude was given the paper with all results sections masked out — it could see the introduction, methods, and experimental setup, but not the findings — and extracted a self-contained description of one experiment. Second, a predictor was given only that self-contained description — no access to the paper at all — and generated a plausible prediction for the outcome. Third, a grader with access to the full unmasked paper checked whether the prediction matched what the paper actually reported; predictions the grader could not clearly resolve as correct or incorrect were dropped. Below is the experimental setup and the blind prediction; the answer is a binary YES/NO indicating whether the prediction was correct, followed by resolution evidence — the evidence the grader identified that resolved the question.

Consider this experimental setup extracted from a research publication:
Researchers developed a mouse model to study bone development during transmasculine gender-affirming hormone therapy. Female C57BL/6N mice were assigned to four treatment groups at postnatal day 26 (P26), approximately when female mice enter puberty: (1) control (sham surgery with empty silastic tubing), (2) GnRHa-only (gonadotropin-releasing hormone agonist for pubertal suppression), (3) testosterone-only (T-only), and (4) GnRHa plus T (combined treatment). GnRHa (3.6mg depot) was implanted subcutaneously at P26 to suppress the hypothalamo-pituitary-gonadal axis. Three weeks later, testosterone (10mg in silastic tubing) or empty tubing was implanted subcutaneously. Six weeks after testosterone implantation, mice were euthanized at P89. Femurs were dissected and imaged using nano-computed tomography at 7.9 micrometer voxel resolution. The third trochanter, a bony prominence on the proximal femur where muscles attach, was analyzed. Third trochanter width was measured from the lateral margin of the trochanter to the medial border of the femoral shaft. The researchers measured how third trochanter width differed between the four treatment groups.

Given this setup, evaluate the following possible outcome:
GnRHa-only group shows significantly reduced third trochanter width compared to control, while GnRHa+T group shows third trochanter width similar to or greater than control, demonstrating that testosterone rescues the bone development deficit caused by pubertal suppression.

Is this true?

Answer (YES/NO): NO